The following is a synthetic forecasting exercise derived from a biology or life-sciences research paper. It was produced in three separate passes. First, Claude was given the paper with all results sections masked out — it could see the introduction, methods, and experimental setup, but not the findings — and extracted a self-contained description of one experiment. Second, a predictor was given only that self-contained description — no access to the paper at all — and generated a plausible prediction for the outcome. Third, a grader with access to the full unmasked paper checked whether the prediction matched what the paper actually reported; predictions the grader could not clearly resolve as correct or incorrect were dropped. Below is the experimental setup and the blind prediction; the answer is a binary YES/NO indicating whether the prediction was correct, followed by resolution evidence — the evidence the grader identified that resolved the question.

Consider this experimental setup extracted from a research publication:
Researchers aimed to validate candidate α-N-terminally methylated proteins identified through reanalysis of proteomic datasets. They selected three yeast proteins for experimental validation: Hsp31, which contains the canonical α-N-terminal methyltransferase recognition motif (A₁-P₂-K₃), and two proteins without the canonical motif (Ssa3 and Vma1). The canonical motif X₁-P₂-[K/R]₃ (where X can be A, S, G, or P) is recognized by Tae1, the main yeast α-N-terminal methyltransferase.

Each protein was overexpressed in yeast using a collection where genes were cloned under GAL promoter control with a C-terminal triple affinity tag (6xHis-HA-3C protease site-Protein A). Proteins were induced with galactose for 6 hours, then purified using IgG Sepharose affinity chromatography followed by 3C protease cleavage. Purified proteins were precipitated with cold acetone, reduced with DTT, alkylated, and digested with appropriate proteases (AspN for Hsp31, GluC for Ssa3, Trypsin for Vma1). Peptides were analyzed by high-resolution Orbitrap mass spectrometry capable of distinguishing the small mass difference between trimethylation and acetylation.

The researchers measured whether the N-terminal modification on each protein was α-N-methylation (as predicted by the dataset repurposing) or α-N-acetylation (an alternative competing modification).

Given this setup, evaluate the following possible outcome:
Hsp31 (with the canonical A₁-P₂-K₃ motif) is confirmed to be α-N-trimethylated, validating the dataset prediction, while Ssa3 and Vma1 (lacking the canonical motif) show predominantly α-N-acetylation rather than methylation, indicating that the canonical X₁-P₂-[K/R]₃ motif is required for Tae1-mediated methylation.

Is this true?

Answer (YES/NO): NO